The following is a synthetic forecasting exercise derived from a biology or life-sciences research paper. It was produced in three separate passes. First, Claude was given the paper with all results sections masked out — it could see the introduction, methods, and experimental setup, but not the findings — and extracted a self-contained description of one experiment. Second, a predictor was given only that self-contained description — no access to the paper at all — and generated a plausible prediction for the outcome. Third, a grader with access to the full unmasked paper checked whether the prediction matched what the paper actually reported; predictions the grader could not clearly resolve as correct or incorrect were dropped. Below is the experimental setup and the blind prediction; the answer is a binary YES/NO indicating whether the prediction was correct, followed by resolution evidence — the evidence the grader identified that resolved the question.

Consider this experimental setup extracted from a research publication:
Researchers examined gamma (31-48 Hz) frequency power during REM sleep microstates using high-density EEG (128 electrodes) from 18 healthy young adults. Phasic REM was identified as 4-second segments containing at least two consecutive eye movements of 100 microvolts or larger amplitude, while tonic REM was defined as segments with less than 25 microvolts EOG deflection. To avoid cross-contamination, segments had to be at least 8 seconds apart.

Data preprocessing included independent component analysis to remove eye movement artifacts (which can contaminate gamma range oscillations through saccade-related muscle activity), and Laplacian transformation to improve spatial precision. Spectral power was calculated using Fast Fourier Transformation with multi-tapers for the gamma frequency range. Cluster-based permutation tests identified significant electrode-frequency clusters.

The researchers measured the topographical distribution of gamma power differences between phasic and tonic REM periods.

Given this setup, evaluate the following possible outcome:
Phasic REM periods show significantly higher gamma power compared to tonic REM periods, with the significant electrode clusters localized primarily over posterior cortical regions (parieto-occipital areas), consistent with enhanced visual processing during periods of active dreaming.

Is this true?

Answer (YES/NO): NO